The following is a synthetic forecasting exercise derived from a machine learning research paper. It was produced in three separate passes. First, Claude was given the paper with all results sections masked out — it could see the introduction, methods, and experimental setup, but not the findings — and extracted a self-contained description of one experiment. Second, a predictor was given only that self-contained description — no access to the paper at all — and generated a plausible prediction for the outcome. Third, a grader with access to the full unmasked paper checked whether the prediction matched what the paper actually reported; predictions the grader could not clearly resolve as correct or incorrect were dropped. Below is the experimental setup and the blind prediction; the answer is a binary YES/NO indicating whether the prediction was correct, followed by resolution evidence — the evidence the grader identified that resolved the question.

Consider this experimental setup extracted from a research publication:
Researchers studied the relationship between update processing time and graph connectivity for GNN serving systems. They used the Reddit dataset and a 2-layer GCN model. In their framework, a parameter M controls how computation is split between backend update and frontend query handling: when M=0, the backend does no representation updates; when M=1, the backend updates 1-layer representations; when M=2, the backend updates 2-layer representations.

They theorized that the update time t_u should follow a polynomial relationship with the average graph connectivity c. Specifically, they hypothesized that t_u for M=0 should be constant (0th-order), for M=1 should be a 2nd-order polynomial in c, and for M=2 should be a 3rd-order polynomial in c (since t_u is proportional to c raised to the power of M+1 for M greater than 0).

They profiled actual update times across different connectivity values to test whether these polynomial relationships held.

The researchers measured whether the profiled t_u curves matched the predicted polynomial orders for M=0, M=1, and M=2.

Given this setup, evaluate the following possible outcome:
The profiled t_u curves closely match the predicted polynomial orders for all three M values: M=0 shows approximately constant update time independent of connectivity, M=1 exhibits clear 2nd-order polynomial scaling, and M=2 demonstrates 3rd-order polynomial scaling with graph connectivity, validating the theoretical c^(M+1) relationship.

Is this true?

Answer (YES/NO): YES